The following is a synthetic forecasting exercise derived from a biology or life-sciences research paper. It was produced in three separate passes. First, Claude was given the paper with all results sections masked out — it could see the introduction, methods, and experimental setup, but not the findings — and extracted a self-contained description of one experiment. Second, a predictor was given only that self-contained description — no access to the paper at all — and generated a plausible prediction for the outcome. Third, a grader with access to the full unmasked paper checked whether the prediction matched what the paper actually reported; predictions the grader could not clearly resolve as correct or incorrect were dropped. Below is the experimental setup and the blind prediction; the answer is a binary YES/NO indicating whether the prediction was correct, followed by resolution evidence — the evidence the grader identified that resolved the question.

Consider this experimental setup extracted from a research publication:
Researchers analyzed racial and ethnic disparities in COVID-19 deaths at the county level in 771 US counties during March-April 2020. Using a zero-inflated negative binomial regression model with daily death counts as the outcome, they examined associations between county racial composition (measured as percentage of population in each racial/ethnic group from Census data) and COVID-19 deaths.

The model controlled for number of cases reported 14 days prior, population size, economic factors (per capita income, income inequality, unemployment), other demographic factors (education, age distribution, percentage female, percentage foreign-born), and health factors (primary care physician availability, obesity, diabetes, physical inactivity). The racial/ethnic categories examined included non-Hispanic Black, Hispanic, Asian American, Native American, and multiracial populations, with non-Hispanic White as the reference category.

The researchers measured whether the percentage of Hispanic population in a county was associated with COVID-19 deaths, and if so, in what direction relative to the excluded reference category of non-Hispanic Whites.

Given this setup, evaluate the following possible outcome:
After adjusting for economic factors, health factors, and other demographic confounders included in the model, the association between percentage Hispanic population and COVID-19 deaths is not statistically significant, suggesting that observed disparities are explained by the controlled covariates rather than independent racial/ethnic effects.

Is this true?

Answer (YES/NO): NO